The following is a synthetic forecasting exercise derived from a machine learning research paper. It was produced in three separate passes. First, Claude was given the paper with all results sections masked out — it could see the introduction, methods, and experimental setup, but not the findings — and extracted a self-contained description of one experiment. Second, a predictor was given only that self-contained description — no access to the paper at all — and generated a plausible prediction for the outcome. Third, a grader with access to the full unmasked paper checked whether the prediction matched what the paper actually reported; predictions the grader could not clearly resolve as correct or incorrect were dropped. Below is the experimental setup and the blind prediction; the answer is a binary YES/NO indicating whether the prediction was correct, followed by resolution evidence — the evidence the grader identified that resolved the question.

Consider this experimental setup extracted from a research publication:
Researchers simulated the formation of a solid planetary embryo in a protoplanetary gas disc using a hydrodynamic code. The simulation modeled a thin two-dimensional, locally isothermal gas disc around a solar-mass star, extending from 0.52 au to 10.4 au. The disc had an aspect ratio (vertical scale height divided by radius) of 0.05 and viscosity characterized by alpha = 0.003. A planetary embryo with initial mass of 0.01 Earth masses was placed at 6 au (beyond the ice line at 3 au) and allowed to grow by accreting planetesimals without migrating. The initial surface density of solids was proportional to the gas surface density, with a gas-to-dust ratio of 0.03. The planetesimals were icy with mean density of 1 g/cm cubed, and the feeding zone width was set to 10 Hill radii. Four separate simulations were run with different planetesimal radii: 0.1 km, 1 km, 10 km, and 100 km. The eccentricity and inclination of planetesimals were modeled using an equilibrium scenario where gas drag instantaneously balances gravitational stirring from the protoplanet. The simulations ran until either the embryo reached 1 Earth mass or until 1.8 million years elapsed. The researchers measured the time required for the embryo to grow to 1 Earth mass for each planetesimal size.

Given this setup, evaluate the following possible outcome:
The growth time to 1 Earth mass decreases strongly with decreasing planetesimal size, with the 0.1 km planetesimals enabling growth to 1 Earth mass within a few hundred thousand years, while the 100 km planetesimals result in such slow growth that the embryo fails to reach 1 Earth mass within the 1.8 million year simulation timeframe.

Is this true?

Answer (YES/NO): NO